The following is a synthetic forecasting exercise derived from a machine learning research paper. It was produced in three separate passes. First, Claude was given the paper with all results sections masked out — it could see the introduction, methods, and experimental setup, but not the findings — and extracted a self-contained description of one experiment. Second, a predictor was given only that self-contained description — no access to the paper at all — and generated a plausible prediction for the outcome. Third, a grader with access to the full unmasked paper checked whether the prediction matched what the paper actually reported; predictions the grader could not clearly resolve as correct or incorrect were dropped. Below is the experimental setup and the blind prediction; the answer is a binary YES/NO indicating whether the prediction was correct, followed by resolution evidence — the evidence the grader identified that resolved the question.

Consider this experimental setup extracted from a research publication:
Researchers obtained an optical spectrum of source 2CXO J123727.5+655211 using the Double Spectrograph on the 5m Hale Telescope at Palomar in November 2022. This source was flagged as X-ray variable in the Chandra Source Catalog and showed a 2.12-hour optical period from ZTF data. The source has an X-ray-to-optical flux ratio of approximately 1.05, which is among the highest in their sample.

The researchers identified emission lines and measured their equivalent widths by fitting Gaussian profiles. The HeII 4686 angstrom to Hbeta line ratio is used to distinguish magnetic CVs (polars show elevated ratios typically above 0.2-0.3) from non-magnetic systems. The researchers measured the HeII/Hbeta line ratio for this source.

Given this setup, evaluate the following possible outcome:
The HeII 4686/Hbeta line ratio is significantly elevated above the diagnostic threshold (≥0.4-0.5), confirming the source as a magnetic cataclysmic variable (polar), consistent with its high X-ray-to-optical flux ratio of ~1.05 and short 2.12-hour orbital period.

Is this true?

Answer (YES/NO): NO